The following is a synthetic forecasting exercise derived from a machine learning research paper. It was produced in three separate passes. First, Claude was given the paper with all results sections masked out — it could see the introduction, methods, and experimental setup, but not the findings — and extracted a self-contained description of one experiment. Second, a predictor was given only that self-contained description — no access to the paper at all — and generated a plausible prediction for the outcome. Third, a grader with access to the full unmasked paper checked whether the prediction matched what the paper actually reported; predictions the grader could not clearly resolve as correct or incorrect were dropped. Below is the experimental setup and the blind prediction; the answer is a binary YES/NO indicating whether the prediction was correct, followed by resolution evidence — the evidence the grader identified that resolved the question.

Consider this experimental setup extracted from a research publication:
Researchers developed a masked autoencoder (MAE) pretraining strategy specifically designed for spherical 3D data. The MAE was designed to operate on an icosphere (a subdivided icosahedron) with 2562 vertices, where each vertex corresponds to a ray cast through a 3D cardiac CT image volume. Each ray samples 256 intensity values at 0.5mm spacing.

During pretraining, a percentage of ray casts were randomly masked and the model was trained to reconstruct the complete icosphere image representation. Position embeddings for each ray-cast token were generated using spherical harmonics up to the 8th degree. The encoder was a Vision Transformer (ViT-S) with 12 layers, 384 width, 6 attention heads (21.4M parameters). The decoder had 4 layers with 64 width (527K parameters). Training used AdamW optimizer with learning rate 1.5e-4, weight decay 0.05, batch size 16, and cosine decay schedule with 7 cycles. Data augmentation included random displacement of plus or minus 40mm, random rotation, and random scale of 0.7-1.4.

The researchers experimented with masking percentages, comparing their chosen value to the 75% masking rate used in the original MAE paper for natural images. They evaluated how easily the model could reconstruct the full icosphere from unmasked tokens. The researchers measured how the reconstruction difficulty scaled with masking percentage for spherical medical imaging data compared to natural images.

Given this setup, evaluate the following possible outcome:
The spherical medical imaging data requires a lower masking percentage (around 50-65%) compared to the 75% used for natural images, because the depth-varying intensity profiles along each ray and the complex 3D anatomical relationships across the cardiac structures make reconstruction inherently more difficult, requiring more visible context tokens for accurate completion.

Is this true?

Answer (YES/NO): NO